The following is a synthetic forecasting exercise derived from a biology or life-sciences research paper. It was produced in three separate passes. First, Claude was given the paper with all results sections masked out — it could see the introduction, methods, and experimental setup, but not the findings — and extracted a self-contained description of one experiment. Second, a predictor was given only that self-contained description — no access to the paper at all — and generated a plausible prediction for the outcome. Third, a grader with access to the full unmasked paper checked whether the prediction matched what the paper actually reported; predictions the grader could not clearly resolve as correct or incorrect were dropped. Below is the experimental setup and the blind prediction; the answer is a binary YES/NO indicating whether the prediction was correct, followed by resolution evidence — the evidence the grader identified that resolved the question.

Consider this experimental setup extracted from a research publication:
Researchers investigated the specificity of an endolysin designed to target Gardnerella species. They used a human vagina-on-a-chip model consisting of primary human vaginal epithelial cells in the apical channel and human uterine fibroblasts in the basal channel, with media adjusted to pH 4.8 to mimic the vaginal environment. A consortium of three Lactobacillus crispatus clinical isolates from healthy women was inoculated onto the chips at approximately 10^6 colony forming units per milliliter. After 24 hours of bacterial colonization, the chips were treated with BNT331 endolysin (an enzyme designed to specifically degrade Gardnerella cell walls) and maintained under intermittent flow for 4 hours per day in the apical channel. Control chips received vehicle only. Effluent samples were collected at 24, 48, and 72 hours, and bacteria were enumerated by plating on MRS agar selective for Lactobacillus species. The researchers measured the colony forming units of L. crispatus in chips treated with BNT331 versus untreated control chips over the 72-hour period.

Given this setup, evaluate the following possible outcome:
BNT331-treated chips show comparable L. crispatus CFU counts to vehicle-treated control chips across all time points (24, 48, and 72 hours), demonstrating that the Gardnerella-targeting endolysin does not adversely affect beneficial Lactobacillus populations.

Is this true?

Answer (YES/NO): YES